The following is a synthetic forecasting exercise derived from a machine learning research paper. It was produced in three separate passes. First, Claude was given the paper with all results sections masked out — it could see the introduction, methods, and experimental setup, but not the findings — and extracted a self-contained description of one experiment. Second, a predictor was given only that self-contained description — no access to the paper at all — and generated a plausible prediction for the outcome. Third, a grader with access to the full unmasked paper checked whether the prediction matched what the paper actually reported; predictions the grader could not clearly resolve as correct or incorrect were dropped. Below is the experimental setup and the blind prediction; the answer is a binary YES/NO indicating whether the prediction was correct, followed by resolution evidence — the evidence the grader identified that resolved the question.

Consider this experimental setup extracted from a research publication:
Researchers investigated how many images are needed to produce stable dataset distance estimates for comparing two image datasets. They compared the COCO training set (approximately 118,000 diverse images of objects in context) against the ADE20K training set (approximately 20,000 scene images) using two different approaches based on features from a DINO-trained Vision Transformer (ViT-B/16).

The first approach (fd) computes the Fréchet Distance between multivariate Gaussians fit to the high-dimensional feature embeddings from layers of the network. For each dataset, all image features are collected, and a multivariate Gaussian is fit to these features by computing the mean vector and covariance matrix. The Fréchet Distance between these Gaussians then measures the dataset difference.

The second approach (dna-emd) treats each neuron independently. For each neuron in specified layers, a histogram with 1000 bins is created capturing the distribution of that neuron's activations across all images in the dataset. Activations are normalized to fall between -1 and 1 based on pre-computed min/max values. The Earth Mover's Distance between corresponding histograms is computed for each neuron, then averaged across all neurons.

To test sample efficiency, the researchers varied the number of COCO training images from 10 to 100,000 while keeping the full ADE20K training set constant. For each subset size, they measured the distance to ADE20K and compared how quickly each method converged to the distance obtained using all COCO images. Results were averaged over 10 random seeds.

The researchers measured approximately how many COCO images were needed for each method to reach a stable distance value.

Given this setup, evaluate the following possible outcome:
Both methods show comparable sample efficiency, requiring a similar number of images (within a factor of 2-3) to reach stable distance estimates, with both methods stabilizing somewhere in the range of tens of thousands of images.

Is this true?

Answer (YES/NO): NO